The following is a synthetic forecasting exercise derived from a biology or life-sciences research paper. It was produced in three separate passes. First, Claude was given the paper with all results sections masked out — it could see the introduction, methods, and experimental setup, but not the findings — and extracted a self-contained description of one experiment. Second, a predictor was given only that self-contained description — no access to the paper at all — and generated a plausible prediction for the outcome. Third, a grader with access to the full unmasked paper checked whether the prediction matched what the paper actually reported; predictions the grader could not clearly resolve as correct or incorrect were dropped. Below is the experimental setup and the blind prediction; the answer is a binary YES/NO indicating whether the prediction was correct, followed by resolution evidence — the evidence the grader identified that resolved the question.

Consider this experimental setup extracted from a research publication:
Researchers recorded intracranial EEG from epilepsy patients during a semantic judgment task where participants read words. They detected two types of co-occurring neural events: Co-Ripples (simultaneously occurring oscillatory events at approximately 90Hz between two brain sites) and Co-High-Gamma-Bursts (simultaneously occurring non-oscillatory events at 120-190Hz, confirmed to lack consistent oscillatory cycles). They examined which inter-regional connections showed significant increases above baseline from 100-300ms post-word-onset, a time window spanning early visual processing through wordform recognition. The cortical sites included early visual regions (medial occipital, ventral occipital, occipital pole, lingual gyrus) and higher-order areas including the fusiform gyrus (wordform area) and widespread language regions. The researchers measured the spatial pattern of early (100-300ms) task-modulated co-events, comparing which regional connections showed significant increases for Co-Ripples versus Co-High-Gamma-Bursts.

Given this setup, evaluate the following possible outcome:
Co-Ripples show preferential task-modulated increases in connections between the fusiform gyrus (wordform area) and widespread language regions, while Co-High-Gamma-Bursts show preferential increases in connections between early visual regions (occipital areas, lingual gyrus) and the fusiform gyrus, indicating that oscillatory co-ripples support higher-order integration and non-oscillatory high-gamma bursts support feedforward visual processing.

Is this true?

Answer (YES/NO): YES